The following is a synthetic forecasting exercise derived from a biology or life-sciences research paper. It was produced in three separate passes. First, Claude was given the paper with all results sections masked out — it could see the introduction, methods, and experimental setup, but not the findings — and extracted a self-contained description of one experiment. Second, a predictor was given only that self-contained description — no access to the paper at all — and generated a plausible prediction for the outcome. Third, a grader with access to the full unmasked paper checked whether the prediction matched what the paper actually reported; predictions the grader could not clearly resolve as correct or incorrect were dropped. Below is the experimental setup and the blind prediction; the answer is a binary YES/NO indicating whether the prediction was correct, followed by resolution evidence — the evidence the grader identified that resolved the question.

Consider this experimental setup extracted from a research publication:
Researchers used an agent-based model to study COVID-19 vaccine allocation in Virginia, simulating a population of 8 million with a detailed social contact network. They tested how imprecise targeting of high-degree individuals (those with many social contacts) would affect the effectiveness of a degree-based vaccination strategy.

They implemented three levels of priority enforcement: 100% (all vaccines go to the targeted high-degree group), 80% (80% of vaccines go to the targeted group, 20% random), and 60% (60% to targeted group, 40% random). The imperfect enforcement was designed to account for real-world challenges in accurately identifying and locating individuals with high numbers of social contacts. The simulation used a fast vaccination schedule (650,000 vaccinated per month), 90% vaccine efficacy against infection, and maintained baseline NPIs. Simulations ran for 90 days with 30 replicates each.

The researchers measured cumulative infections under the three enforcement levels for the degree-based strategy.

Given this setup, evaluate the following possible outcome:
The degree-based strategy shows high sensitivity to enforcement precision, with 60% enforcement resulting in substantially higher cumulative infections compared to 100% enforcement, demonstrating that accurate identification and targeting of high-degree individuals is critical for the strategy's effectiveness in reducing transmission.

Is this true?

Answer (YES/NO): NO